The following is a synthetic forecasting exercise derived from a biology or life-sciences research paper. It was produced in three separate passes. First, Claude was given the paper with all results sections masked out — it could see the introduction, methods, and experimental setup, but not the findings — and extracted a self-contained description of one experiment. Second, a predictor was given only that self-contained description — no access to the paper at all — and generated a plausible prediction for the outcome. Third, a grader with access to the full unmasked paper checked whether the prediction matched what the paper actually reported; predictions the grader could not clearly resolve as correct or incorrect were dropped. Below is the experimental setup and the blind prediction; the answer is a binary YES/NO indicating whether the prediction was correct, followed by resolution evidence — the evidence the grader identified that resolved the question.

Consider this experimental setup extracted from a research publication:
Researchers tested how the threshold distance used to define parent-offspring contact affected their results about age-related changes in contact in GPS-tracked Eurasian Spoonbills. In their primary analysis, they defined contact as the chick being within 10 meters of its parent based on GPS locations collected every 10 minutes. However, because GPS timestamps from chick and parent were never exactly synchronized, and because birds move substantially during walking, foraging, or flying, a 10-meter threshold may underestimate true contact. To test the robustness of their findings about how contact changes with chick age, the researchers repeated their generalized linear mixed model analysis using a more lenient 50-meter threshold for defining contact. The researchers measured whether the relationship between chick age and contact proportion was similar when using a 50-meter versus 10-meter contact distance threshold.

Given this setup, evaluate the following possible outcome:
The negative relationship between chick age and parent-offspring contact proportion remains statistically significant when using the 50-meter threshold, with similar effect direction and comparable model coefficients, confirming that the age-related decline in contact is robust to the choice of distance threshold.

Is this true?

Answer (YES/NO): YES